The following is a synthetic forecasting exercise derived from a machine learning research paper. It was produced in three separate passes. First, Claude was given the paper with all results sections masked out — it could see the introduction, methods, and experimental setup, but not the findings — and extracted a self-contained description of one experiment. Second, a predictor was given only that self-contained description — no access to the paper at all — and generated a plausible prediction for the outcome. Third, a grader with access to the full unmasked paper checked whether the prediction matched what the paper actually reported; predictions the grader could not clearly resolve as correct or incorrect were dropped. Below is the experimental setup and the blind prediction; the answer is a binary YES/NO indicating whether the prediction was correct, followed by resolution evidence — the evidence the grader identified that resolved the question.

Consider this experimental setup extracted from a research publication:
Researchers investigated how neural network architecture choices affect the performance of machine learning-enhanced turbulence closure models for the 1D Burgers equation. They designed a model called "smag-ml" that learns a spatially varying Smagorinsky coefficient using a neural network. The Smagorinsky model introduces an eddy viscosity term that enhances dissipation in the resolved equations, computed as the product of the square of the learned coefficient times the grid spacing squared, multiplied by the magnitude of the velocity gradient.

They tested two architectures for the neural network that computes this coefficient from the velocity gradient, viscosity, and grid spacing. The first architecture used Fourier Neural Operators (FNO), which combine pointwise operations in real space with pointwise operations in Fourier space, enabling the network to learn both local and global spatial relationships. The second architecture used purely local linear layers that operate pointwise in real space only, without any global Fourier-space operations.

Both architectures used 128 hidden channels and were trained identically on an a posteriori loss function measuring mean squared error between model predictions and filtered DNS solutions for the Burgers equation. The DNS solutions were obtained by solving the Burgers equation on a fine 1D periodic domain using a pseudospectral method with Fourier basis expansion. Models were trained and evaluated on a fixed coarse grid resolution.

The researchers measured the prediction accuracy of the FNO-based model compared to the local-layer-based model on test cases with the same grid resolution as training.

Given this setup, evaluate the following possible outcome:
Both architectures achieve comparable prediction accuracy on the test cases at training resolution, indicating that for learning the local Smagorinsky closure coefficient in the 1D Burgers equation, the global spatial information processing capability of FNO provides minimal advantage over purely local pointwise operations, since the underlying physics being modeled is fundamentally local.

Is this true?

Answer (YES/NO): NO